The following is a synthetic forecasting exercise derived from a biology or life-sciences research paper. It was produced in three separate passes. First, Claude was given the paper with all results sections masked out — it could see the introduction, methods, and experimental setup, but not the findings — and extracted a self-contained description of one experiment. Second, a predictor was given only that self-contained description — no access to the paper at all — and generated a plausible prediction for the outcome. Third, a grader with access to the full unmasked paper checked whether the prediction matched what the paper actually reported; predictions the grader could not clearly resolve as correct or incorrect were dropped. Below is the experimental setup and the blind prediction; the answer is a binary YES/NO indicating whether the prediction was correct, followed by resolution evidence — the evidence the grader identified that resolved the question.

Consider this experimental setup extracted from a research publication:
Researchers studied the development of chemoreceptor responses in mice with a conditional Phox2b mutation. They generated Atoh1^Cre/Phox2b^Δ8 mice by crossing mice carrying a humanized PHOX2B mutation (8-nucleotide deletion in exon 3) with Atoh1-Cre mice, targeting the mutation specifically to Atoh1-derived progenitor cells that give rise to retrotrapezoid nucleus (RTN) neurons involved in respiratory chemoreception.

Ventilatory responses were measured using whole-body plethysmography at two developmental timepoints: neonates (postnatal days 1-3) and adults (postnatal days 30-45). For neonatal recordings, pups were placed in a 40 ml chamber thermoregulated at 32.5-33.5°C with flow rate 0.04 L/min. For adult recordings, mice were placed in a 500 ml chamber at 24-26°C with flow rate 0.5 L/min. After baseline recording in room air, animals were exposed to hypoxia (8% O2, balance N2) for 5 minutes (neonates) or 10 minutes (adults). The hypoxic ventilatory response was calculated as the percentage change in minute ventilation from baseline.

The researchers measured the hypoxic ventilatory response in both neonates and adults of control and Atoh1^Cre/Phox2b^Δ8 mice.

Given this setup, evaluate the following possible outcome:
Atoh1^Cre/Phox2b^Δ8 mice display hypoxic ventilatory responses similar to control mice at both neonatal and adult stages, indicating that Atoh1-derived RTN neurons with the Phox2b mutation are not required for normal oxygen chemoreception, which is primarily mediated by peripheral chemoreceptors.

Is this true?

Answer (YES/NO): NO